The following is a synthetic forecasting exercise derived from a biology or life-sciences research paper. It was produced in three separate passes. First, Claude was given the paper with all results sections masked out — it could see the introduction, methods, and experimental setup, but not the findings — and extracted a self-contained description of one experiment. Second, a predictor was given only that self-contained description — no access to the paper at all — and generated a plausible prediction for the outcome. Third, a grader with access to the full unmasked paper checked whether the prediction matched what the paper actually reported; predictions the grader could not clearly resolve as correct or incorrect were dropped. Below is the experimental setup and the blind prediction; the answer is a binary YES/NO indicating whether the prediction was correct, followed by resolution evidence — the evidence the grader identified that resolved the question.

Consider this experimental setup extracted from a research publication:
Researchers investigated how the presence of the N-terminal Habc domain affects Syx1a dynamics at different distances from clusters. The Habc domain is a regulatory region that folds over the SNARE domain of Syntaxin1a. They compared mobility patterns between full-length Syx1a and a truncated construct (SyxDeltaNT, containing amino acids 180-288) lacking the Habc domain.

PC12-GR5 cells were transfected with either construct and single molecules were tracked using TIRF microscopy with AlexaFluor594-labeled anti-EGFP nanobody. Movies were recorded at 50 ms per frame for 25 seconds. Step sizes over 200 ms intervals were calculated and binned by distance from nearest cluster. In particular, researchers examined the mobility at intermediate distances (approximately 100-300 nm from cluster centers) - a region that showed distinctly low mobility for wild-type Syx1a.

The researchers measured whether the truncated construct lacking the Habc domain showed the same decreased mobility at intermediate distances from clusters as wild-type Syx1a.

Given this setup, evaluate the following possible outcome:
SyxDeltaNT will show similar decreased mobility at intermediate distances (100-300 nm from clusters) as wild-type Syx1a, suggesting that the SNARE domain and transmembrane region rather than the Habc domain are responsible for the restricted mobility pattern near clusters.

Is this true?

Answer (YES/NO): NO